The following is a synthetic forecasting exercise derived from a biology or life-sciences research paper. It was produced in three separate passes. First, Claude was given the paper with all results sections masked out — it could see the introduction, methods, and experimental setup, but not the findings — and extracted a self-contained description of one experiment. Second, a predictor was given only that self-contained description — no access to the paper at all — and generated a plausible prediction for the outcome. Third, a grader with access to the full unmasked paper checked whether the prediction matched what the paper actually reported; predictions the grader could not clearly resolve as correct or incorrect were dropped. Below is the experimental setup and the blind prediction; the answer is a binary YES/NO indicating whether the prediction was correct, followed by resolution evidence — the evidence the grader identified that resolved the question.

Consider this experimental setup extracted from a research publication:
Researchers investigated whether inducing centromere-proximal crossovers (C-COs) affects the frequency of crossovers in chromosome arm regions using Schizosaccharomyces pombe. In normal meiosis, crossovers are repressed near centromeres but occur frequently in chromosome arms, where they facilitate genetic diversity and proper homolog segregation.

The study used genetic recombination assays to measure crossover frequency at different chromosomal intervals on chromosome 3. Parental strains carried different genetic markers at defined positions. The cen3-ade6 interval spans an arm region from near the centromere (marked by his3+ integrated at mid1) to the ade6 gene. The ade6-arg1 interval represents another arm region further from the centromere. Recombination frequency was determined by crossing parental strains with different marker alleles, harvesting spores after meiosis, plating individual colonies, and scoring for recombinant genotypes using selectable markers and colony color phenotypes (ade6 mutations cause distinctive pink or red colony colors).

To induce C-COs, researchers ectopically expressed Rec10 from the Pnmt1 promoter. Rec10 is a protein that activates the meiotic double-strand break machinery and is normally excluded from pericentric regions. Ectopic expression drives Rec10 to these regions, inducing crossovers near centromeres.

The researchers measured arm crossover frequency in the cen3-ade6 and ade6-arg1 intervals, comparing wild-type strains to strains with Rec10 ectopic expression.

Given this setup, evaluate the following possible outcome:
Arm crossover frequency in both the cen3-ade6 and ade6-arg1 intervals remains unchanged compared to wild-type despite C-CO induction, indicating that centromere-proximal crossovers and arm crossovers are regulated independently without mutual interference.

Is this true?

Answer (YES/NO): NO